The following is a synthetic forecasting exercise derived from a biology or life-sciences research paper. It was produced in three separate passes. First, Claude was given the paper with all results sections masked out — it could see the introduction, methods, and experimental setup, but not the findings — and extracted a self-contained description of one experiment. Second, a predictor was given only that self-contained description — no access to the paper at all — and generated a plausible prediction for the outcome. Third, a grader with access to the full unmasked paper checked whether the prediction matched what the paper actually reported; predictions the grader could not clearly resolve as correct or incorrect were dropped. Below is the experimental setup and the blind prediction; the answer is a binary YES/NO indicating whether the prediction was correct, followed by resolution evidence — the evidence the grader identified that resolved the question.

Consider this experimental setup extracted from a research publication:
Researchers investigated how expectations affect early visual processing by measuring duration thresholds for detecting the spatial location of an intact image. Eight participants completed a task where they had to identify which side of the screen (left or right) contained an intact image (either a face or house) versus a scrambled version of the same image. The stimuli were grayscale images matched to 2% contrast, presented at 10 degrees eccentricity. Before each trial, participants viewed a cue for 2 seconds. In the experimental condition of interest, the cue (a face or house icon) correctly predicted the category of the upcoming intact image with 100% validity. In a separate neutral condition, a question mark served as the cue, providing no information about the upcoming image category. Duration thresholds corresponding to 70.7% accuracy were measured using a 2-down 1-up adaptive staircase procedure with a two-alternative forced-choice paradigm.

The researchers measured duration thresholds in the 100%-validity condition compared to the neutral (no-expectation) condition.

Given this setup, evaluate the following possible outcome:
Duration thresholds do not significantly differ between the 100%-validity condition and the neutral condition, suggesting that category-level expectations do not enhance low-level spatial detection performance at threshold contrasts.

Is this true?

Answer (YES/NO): YES